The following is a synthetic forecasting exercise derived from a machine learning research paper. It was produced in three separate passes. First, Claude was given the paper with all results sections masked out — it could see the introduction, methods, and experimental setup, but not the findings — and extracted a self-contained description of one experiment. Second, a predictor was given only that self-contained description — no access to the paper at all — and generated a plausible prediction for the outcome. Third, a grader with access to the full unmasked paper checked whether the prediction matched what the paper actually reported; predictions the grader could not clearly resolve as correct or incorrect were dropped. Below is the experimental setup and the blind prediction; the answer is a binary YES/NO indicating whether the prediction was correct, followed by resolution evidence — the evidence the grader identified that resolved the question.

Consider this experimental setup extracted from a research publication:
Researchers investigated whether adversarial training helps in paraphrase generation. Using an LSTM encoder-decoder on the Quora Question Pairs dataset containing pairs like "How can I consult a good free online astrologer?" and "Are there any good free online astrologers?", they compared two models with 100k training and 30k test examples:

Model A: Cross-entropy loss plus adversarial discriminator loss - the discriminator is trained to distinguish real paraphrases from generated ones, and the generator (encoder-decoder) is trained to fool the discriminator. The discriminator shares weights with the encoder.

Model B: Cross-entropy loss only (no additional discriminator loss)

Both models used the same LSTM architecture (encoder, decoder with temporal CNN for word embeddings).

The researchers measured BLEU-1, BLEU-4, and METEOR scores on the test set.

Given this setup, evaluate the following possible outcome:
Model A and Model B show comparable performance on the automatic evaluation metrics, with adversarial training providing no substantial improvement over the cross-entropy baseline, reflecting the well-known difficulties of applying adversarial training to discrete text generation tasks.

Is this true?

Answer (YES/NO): YES